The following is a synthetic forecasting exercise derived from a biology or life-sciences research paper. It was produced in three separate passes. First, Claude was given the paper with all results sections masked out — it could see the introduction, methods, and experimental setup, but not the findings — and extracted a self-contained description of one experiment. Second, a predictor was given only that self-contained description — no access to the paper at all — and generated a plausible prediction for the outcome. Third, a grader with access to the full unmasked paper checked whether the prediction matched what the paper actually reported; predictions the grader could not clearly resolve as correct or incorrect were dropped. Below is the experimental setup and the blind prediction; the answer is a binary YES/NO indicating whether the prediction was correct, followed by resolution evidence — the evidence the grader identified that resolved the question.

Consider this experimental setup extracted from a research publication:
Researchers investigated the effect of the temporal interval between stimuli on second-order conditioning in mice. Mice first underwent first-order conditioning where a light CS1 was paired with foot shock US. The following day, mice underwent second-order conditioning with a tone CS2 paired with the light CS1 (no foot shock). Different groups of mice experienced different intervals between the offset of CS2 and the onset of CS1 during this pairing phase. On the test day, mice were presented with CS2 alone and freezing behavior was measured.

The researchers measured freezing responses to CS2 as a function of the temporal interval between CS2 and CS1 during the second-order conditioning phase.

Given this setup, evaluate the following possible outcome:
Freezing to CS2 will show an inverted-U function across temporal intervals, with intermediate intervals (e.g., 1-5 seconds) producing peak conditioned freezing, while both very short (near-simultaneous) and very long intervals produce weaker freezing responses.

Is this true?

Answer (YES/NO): YES